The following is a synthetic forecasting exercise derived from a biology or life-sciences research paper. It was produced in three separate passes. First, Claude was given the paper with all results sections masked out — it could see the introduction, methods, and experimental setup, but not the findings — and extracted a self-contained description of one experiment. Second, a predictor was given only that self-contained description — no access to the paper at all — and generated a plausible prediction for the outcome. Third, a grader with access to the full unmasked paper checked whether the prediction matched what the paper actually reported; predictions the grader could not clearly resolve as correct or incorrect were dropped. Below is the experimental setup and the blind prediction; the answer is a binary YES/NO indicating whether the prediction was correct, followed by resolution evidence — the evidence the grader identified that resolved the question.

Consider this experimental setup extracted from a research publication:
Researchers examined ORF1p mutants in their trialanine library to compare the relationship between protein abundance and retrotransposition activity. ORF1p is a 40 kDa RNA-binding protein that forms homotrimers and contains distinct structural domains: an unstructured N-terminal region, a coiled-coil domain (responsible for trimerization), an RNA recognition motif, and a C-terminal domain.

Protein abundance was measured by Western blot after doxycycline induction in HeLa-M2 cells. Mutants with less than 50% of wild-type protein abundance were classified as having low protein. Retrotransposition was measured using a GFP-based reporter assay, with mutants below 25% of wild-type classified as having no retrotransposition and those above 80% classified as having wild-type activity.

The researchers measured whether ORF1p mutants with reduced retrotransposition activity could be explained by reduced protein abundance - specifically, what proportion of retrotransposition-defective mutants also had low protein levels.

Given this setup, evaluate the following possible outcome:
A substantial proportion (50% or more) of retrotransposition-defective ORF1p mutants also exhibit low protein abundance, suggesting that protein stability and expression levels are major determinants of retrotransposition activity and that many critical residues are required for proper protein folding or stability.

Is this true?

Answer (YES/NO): NO